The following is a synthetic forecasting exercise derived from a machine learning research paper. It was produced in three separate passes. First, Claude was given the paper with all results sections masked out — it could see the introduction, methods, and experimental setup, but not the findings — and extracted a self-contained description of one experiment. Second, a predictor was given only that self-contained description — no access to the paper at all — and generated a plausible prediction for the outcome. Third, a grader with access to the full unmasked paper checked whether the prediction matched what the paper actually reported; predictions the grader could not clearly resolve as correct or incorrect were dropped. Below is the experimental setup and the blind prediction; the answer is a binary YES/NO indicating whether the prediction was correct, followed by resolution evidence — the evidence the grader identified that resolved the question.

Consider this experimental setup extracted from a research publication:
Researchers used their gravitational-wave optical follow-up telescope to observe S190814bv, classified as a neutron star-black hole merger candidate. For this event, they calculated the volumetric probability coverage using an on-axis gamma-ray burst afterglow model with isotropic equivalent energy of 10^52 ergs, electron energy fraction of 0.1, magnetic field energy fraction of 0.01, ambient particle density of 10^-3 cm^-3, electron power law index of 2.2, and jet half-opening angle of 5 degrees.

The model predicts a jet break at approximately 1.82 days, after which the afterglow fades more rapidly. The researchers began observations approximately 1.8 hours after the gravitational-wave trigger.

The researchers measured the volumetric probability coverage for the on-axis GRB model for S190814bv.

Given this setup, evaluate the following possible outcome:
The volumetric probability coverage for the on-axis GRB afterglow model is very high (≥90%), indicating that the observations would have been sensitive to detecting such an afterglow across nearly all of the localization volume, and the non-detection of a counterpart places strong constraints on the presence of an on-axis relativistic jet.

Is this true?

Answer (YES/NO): NO